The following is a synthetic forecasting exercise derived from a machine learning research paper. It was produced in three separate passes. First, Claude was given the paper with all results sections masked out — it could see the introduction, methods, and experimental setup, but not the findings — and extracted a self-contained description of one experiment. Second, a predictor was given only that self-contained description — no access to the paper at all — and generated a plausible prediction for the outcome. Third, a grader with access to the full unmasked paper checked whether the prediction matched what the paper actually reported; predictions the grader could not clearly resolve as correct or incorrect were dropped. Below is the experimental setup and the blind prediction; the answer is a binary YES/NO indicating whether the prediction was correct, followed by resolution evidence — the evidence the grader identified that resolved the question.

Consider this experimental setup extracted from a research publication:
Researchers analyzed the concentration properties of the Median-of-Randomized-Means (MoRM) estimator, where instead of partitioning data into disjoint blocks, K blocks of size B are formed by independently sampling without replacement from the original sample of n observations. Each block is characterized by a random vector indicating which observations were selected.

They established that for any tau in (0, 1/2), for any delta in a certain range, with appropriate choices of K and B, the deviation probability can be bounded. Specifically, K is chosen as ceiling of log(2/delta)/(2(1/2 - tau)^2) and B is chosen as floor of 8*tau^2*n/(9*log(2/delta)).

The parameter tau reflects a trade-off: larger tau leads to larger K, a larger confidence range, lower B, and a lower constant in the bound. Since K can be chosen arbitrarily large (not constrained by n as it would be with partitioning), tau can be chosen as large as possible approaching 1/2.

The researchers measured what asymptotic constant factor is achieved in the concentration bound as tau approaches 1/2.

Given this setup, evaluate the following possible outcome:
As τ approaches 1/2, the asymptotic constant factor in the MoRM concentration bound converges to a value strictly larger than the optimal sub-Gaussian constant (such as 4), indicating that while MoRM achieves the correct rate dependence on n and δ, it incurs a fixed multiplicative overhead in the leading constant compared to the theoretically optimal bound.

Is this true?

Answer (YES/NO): YES